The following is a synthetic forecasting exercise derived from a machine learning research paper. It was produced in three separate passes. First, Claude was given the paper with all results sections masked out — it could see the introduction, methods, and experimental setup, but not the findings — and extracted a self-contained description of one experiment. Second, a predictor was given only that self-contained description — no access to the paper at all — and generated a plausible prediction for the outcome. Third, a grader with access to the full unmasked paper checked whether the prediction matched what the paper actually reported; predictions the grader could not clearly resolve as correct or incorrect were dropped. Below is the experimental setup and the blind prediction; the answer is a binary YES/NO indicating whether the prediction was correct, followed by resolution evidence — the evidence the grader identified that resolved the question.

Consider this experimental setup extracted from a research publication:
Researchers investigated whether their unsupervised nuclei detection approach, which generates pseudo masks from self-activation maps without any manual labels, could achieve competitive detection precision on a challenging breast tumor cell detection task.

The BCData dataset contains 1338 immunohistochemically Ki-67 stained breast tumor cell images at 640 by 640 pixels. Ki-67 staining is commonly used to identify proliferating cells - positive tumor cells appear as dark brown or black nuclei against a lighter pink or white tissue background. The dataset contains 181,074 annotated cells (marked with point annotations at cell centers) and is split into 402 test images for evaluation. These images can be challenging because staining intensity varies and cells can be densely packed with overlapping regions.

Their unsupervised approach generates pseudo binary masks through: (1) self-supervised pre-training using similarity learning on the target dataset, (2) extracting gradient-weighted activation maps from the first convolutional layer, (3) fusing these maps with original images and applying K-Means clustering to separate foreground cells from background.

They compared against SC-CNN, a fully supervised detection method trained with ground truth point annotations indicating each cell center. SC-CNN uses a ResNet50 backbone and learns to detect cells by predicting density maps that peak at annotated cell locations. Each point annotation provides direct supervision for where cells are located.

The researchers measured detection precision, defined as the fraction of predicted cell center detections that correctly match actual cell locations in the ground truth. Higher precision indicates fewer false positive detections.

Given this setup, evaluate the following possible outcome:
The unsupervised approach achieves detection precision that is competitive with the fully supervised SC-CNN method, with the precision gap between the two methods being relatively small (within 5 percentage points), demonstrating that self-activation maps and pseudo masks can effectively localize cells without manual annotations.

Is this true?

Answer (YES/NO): NO